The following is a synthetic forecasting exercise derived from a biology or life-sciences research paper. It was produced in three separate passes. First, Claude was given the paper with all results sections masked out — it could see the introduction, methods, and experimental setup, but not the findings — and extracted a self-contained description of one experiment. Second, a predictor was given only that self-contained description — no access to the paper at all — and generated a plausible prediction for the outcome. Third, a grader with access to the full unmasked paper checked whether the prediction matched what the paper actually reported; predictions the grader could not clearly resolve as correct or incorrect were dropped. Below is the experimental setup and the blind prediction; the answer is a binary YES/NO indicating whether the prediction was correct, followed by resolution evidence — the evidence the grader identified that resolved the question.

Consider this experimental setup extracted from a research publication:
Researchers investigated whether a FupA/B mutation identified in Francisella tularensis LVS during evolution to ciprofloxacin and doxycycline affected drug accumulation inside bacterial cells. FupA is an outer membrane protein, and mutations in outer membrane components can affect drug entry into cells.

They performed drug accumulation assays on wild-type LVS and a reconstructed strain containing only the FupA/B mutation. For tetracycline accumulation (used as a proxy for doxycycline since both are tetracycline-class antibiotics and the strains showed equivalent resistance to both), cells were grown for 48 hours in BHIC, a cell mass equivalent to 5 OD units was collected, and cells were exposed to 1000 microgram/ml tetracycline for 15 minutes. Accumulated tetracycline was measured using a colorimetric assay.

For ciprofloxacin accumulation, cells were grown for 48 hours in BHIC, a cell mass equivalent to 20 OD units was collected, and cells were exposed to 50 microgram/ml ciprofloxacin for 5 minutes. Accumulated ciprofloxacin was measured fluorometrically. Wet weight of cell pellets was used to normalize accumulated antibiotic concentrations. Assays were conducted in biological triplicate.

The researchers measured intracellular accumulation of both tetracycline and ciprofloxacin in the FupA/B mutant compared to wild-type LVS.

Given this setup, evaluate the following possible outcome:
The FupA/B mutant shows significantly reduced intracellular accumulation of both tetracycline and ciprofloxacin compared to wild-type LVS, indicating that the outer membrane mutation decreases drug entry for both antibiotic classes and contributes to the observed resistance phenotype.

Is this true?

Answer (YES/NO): YES